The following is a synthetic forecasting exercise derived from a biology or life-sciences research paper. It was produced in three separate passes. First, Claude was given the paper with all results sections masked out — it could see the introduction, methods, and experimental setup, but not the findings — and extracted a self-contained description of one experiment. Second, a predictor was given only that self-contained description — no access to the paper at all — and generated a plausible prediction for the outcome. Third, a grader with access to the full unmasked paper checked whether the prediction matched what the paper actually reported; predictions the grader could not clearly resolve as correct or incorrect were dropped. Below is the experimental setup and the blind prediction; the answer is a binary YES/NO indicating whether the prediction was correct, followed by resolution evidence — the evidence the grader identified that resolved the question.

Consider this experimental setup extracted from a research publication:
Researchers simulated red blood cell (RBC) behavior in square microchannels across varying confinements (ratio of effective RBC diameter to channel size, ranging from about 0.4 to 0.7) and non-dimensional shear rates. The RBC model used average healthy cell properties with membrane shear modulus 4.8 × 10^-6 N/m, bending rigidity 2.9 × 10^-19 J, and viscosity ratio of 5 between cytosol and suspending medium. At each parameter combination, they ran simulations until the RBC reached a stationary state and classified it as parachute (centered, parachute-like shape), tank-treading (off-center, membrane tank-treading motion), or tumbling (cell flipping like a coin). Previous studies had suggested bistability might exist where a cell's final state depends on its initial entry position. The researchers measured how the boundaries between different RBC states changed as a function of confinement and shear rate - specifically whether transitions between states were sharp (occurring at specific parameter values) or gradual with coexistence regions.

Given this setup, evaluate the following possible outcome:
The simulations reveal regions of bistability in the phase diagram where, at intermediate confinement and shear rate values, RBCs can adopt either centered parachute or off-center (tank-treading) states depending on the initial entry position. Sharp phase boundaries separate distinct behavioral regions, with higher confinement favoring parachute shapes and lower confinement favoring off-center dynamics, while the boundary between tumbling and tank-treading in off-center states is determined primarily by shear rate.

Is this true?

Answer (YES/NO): NO